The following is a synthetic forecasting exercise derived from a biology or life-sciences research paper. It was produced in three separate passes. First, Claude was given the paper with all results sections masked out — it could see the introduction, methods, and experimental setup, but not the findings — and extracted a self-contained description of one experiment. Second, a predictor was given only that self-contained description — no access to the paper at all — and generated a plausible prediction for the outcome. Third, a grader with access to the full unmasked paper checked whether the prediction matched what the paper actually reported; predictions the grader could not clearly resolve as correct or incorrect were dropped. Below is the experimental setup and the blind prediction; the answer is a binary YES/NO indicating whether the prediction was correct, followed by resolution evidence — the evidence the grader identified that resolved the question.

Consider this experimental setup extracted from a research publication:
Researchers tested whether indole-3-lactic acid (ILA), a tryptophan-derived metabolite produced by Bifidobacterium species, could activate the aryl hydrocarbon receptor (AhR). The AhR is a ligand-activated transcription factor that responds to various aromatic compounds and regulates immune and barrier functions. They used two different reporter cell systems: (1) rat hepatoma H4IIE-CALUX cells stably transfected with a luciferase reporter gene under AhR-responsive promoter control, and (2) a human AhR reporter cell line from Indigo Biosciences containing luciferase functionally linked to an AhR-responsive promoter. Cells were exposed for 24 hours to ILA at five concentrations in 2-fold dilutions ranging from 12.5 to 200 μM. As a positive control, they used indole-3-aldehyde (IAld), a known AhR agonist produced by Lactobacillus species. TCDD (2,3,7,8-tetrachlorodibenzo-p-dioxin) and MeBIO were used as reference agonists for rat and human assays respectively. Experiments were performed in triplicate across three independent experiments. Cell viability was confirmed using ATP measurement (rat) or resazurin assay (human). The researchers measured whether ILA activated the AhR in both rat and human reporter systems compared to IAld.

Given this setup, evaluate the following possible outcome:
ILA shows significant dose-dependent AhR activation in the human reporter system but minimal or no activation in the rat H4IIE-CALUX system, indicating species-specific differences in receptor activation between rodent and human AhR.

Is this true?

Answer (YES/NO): NO